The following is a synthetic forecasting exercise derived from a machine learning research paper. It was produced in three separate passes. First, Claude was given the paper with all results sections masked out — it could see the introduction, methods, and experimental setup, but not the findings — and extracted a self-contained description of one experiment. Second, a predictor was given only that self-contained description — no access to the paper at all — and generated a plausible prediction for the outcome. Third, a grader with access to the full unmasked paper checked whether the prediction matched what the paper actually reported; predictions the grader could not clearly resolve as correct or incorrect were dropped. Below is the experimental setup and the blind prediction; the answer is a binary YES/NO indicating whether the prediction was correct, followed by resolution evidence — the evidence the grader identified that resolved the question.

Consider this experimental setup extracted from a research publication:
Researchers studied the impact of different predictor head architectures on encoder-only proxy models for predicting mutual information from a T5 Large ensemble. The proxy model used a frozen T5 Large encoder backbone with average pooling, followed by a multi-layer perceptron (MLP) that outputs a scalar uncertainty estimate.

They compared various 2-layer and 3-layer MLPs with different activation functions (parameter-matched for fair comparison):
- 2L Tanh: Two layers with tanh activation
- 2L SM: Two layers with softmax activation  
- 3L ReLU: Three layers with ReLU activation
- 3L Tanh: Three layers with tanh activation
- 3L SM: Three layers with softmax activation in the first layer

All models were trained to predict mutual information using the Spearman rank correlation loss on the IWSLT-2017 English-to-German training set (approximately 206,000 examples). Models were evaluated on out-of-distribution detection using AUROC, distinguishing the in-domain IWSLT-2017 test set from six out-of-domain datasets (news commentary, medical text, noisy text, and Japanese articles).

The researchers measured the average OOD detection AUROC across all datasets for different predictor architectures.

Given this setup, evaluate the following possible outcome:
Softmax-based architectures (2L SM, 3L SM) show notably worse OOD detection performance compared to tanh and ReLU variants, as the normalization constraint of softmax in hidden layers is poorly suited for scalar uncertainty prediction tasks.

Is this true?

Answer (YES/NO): NO